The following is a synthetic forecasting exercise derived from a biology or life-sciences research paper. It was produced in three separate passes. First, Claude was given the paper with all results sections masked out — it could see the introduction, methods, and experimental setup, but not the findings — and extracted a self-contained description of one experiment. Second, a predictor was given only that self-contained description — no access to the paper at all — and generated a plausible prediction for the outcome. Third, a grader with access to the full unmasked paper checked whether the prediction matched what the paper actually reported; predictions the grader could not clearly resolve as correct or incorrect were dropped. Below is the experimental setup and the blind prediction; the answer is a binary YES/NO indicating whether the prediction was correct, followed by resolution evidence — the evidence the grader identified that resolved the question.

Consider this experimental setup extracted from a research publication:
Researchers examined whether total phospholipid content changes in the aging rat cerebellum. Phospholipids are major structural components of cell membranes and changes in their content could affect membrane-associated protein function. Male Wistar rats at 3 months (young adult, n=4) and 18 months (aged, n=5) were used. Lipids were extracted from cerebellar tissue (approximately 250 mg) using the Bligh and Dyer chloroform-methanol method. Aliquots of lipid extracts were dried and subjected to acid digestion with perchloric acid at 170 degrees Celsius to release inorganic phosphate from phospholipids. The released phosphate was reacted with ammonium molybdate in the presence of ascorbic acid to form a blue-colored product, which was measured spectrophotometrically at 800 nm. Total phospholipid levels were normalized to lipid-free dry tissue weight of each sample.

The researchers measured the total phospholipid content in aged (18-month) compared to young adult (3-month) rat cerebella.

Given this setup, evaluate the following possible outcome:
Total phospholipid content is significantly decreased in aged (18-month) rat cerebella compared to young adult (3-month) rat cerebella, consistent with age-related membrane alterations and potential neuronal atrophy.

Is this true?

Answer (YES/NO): NO